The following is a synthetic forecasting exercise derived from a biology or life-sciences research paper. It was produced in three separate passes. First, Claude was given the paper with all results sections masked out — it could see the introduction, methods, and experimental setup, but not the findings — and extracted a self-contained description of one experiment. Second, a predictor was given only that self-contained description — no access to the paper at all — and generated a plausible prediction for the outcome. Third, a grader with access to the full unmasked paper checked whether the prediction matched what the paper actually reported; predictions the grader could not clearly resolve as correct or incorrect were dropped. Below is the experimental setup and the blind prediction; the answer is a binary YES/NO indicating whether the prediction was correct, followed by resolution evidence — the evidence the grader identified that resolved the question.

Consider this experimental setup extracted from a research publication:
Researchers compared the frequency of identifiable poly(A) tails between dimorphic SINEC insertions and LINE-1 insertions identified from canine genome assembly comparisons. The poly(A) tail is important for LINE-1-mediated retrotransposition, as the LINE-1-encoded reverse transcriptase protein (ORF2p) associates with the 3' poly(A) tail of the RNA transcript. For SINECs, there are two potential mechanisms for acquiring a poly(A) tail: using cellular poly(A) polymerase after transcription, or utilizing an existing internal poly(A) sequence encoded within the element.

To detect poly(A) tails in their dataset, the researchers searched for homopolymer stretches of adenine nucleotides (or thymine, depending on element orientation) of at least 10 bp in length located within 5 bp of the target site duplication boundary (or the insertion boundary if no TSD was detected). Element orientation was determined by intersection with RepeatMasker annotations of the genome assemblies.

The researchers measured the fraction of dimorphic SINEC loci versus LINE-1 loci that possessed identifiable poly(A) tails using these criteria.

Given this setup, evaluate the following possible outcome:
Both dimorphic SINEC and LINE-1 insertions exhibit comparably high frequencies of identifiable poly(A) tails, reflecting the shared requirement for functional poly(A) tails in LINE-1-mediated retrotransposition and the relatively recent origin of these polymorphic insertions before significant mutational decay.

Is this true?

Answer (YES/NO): YES